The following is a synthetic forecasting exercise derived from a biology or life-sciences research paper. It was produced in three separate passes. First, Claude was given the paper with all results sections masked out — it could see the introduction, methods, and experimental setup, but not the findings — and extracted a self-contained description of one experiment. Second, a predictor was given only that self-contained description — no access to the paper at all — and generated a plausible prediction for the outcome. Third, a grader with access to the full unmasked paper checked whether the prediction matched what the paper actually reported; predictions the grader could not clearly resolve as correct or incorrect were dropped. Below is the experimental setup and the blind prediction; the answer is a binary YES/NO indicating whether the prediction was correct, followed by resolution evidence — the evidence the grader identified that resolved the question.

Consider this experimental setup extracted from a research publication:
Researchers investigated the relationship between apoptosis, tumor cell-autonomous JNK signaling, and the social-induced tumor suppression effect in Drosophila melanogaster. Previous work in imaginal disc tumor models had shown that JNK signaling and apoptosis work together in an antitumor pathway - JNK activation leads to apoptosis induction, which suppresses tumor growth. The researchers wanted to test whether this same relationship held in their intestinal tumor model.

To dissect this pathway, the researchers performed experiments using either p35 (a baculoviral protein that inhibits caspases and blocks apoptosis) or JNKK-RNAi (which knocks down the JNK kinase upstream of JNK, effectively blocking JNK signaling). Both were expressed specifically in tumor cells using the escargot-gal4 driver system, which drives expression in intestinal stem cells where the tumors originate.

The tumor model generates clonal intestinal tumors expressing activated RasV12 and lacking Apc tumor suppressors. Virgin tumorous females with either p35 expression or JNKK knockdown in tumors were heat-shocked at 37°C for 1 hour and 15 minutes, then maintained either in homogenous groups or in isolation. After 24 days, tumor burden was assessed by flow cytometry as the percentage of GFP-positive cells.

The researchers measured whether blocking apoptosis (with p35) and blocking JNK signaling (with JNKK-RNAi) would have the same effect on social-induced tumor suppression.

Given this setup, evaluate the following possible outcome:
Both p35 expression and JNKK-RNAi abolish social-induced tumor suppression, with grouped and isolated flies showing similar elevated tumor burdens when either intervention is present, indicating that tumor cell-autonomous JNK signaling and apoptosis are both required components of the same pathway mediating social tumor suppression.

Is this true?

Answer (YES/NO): NO